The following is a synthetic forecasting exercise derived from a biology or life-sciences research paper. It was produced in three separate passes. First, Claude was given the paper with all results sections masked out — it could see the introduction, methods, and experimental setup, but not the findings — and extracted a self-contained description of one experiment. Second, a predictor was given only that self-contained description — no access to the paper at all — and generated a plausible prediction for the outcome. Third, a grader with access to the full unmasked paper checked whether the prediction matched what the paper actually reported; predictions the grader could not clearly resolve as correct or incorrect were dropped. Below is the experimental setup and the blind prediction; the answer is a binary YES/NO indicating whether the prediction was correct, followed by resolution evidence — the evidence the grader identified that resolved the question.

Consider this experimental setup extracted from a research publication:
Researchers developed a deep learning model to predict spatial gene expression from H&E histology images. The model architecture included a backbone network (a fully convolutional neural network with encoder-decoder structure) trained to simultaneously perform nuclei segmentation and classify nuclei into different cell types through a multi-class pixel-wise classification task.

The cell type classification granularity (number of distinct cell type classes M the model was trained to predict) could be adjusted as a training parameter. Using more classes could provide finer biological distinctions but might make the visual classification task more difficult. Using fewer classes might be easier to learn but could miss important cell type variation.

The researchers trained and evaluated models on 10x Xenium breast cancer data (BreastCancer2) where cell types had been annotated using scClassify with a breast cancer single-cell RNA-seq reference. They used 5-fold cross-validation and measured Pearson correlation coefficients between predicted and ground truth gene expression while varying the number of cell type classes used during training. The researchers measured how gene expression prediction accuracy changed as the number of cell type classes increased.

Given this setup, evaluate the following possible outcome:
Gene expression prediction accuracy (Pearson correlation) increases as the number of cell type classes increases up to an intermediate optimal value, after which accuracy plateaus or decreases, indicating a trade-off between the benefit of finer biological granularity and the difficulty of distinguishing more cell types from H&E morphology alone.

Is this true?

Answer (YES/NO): NO